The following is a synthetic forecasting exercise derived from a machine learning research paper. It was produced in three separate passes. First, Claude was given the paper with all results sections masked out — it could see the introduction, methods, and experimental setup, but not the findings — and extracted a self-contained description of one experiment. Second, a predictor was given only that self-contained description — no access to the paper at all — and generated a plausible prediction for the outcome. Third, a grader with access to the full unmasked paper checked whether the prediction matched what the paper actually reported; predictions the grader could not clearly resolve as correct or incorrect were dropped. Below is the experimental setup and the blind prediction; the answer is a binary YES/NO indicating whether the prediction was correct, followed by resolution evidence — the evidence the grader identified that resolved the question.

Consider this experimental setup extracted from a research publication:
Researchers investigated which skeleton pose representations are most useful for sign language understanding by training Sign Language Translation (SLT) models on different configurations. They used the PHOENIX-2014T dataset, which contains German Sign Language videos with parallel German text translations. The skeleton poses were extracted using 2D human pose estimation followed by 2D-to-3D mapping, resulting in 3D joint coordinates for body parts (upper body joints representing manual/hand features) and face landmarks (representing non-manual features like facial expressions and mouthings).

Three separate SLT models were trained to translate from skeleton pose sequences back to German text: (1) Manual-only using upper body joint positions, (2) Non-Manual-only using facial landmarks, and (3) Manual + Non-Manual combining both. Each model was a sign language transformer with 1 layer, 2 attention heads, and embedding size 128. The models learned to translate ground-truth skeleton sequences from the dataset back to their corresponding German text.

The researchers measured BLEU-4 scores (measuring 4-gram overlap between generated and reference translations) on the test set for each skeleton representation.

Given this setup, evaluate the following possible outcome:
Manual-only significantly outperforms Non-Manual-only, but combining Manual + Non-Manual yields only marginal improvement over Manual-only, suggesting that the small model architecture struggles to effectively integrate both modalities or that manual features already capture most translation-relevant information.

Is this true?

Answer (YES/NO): NO